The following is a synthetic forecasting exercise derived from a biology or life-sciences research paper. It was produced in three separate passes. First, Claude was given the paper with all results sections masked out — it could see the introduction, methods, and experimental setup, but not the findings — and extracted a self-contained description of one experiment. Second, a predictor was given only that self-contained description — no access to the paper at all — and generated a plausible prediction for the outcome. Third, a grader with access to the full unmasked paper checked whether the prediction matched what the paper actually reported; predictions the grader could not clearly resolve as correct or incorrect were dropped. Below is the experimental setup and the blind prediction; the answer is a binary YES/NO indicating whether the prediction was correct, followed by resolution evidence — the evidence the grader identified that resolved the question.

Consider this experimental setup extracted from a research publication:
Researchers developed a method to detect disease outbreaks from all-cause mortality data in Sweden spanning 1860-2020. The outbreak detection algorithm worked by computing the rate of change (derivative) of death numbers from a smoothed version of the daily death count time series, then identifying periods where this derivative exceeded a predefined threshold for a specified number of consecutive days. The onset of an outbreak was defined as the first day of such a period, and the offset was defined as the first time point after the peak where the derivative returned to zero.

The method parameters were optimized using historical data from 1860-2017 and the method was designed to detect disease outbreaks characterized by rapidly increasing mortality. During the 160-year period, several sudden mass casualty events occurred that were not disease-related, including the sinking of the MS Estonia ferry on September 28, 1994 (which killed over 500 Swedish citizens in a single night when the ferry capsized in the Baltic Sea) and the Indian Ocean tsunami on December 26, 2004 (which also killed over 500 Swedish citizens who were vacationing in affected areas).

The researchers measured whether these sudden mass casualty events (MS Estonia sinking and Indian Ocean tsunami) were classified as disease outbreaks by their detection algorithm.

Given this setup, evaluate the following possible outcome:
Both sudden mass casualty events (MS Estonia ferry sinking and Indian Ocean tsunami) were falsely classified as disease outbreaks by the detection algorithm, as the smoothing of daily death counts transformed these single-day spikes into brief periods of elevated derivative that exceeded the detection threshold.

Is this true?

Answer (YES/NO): NO